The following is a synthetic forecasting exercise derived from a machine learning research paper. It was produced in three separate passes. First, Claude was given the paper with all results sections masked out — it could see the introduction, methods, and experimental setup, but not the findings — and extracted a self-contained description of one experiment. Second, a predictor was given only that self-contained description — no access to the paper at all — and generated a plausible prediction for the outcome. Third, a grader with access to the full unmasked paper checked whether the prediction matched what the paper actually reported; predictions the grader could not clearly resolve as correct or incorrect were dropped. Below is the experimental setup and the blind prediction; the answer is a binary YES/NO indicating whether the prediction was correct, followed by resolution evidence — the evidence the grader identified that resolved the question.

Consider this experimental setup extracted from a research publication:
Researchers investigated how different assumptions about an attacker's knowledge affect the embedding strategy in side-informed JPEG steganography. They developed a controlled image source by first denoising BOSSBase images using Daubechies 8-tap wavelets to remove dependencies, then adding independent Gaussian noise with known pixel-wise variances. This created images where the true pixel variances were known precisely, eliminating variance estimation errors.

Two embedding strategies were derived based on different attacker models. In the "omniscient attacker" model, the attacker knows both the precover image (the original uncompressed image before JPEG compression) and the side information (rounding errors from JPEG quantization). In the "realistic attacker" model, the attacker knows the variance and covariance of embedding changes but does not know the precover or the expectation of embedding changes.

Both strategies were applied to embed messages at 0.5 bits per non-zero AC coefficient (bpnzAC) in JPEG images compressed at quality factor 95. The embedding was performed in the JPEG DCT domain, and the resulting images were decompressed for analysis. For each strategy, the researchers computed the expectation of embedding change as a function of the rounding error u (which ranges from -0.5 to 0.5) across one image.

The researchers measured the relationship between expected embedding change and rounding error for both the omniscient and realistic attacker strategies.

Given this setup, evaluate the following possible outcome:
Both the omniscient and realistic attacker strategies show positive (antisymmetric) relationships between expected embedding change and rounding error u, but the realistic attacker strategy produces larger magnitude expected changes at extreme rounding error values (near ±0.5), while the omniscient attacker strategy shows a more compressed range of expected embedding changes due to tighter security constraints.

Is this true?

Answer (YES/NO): NO